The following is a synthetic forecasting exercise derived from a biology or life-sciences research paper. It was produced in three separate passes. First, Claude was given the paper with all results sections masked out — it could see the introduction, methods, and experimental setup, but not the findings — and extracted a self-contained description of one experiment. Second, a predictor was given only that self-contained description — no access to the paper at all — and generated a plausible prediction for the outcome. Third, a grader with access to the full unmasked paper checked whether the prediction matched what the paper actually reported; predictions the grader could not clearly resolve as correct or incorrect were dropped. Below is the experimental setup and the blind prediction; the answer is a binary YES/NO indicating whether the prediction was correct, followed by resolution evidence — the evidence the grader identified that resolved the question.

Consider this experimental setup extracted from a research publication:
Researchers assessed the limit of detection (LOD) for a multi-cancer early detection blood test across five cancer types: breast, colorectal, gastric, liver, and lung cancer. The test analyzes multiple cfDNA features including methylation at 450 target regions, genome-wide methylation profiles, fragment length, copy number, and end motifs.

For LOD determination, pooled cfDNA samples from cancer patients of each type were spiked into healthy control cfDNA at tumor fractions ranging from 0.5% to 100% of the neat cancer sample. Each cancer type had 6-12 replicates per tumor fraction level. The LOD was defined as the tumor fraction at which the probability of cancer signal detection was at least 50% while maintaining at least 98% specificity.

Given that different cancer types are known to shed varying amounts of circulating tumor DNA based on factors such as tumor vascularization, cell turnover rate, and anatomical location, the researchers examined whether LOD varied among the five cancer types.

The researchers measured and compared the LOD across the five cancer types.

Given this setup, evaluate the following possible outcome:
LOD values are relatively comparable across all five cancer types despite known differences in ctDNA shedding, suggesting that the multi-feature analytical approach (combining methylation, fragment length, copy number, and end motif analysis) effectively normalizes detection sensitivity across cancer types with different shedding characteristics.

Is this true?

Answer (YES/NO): NO